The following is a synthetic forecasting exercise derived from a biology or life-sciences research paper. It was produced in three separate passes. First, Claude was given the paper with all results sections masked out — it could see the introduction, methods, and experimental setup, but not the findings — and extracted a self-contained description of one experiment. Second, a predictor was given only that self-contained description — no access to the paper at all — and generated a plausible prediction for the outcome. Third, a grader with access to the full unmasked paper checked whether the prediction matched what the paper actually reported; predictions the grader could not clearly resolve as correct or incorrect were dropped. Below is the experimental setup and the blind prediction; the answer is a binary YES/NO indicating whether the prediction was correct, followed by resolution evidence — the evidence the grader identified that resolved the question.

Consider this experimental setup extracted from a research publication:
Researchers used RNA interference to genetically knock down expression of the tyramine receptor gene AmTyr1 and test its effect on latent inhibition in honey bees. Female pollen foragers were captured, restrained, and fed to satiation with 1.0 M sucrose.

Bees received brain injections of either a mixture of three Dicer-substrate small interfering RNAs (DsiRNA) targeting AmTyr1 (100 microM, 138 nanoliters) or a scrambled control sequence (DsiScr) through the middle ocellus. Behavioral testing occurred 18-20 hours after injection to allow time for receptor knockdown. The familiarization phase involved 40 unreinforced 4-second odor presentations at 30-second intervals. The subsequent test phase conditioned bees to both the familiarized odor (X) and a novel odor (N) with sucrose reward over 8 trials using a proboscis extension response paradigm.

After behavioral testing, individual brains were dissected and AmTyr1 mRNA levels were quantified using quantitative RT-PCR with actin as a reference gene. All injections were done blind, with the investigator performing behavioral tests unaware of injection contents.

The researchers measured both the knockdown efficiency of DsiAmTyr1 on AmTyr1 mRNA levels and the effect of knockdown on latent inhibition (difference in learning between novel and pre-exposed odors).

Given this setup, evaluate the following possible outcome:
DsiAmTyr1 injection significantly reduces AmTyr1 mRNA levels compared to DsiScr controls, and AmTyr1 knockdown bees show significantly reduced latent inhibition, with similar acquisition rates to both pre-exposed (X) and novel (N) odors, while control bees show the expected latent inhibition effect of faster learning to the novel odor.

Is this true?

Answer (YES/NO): NO